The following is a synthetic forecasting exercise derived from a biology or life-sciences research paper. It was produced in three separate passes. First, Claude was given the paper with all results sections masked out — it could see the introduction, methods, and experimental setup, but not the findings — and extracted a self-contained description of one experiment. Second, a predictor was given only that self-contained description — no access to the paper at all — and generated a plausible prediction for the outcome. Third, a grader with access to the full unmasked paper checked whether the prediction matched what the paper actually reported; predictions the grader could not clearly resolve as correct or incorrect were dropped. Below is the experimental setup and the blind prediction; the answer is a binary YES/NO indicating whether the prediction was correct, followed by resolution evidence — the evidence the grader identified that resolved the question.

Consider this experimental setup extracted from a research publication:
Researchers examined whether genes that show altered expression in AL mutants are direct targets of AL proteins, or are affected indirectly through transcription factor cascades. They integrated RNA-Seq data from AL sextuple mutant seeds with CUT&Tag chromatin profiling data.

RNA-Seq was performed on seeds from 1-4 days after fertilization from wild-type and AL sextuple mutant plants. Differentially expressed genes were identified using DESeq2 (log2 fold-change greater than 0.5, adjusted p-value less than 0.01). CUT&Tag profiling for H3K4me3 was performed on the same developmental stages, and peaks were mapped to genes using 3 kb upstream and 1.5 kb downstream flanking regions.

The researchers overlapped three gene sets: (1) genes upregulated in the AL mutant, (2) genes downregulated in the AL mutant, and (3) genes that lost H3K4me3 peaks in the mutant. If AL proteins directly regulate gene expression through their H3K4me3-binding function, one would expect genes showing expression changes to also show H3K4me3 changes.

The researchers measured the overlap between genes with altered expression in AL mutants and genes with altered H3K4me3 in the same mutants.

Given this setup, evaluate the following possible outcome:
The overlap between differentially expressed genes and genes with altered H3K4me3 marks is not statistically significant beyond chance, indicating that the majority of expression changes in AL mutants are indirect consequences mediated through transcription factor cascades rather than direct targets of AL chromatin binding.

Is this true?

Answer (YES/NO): NO